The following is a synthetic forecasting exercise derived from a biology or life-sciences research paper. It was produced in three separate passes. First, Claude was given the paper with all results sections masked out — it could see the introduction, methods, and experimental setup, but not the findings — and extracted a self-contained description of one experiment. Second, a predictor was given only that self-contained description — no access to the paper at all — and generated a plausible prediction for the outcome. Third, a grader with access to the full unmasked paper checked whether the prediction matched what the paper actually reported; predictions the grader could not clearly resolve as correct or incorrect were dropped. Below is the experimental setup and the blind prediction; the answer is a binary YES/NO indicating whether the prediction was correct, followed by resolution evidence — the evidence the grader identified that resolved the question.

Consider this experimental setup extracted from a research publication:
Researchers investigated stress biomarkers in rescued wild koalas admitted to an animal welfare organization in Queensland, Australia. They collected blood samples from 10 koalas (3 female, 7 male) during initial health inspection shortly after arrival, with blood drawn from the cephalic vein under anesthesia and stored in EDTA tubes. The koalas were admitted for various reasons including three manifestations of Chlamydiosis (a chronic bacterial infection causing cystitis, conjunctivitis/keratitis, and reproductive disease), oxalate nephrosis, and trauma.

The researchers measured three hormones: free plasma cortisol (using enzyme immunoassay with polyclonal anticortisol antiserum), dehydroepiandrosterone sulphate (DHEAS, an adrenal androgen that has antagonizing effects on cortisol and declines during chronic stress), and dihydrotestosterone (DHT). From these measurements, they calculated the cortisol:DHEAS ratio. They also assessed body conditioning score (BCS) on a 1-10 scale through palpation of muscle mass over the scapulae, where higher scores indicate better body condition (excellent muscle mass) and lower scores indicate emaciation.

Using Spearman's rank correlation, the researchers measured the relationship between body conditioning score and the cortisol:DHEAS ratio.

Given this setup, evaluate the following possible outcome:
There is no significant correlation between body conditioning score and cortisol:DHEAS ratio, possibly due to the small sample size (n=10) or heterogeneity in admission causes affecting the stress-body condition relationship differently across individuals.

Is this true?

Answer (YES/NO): YES